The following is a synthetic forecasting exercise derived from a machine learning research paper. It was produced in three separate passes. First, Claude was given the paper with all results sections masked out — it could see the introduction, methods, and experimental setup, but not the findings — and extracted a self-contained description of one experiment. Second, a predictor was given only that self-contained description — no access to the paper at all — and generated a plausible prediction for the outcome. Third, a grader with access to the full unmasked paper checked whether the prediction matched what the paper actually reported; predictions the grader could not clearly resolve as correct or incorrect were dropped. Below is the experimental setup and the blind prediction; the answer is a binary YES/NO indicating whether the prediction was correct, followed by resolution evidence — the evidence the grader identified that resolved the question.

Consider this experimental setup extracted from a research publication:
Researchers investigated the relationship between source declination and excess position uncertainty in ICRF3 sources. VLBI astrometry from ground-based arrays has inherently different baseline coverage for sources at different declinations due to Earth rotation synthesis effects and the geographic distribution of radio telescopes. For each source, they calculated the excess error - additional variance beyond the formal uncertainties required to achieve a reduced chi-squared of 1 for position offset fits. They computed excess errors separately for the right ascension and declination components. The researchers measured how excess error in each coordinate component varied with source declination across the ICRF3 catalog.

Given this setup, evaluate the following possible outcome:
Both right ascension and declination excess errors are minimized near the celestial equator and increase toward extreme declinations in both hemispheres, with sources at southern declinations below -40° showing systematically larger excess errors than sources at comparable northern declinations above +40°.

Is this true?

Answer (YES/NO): NO